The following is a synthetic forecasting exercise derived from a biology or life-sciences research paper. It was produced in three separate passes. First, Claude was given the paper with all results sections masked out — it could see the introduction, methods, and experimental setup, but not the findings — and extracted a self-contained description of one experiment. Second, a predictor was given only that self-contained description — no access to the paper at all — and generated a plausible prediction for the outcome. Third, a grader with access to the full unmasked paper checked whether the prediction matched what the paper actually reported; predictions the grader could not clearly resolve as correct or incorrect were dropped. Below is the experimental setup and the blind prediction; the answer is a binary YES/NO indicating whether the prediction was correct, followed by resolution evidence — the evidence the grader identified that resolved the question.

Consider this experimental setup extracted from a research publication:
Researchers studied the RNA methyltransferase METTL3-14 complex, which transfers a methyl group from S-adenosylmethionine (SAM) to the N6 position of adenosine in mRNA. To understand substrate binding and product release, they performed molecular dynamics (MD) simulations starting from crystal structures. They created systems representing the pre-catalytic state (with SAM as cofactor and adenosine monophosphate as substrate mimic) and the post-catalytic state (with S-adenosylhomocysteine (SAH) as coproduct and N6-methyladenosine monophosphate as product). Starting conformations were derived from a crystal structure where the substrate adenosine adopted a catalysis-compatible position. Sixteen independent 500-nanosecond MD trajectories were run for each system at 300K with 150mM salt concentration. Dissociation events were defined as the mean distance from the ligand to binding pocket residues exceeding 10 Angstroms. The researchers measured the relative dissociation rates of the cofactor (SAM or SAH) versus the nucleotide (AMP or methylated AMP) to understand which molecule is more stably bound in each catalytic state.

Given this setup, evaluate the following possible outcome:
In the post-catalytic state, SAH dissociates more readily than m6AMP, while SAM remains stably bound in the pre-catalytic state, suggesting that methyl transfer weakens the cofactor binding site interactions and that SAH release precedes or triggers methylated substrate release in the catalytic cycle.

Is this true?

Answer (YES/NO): NO